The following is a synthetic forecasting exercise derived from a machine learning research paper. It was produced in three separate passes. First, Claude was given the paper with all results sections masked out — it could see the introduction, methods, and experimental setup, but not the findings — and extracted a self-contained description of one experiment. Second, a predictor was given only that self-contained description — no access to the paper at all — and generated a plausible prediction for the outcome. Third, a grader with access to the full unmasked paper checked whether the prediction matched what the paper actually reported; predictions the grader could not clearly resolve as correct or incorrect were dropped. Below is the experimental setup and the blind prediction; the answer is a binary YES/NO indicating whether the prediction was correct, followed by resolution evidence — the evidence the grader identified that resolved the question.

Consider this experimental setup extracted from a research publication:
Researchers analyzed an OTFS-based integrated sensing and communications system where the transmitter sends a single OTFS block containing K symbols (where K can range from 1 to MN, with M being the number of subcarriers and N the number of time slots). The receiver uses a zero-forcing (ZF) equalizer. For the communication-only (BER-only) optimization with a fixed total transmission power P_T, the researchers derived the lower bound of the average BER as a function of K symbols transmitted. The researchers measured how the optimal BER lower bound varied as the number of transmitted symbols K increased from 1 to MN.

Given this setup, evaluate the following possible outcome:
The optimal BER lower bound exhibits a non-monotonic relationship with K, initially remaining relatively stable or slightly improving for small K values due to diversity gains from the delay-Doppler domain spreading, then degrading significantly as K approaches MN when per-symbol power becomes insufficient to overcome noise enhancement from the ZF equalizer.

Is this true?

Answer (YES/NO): NO